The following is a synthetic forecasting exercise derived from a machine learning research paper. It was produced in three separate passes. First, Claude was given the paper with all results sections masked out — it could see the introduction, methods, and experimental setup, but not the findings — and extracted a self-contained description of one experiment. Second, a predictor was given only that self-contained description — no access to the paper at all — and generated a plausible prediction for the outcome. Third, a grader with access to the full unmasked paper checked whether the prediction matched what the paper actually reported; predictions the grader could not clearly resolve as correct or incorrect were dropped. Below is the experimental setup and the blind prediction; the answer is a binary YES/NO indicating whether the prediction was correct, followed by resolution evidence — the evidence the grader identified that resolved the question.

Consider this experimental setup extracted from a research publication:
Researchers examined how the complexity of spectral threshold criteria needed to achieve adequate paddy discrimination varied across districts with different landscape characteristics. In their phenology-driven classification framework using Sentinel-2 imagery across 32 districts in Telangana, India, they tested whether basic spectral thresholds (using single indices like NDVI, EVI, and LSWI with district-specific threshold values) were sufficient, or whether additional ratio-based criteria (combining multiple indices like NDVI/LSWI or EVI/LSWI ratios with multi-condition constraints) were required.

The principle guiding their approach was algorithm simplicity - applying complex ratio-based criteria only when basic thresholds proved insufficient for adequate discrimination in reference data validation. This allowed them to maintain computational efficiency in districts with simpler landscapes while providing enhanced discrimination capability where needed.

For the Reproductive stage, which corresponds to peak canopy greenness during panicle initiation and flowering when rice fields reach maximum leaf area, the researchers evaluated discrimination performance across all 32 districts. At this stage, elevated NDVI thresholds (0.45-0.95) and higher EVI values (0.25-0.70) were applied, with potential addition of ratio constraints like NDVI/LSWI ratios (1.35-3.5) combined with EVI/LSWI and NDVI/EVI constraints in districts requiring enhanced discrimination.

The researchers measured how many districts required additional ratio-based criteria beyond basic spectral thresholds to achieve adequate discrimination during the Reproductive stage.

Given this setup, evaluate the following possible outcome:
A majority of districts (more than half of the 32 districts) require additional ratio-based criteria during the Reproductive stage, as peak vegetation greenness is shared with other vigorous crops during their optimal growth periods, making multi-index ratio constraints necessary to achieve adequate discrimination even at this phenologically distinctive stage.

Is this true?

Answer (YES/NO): NO